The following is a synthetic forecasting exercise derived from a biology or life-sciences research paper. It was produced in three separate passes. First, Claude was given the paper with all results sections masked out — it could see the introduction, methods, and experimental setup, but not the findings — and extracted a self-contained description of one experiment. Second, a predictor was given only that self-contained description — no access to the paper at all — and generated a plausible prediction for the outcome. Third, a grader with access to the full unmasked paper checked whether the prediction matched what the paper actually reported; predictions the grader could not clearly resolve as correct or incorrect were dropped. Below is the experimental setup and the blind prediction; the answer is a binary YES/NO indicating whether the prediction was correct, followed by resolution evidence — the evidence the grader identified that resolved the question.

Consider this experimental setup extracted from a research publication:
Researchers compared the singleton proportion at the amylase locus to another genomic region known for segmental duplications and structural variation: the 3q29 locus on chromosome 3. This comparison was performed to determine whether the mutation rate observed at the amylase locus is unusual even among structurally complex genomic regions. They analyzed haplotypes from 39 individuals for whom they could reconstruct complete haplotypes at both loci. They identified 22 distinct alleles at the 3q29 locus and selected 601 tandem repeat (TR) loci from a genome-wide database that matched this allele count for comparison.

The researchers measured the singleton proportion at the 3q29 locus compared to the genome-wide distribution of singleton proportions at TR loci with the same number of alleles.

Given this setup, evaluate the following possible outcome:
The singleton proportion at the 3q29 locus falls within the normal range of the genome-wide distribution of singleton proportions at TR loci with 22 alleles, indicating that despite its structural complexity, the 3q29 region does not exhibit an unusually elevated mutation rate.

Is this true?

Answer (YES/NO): YES